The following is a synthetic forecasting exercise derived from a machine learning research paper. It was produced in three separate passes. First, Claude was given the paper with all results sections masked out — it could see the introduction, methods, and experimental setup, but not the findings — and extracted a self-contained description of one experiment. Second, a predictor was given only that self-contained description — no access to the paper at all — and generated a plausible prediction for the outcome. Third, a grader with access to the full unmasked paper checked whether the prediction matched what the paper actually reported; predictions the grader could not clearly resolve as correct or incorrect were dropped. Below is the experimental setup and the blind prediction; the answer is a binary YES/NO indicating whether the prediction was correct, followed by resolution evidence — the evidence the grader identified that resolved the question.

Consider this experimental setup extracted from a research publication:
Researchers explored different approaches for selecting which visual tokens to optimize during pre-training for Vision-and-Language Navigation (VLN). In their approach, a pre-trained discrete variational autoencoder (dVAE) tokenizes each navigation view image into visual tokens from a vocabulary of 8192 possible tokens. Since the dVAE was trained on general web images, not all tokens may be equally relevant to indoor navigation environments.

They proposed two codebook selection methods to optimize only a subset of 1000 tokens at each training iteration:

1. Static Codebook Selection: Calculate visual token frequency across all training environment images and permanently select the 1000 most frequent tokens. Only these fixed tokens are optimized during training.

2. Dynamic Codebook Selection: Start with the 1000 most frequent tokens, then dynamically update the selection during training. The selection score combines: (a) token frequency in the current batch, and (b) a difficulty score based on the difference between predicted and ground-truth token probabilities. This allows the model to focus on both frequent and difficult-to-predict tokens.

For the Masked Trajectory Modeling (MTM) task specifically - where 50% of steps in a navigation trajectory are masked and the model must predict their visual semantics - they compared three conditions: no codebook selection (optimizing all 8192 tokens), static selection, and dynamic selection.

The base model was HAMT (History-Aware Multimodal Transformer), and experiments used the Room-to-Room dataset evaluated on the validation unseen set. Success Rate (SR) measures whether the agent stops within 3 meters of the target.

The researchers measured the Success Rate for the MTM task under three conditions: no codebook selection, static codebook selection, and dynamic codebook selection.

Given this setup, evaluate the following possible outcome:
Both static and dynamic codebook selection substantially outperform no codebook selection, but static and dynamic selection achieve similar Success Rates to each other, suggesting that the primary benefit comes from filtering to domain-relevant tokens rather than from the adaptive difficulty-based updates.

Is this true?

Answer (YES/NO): NO